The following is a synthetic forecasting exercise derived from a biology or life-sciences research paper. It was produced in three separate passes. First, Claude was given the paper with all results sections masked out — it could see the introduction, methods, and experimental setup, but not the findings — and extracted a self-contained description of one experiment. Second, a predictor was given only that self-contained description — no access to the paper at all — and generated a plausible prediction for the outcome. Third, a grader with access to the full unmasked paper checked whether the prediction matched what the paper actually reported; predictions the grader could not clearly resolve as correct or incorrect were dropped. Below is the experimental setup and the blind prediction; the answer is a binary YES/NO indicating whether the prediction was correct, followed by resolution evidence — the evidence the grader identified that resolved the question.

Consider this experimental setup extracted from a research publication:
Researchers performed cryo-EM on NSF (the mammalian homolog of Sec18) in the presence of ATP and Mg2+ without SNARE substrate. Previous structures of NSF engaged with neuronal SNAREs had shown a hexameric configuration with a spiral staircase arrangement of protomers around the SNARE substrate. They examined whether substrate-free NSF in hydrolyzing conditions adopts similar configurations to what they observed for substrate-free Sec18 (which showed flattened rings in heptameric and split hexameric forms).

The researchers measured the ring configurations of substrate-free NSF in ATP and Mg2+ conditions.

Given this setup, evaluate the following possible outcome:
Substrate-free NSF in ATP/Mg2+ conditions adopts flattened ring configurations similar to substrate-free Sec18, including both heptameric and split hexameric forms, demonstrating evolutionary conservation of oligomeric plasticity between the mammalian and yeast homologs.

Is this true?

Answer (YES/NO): YES